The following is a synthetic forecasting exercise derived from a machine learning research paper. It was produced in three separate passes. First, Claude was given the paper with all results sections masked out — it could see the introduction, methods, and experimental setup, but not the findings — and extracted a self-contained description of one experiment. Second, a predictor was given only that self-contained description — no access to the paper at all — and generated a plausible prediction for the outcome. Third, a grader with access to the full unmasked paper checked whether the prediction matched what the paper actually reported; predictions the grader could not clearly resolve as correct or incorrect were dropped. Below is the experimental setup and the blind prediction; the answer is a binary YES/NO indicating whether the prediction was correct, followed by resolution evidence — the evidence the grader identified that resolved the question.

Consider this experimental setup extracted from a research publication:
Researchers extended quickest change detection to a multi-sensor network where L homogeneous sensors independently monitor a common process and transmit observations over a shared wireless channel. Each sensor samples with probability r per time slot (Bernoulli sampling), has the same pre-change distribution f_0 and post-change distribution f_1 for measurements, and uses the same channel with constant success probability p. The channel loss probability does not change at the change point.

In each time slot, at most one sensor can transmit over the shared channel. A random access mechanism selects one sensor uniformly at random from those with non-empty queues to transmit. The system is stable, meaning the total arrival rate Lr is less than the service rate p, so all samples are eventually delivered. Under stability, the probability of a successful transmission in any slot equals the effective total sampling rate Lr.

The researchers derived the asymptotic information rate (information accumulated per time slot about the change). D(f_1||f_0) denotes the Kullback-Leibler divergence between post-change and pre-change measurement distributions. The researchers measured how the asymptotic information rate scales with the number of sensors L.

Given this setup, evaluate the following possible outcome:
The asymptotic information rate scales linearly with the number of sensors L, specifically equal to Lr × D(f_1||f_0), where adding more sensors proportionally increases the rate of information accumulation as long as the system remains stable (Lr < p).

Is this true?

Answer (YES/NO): YES